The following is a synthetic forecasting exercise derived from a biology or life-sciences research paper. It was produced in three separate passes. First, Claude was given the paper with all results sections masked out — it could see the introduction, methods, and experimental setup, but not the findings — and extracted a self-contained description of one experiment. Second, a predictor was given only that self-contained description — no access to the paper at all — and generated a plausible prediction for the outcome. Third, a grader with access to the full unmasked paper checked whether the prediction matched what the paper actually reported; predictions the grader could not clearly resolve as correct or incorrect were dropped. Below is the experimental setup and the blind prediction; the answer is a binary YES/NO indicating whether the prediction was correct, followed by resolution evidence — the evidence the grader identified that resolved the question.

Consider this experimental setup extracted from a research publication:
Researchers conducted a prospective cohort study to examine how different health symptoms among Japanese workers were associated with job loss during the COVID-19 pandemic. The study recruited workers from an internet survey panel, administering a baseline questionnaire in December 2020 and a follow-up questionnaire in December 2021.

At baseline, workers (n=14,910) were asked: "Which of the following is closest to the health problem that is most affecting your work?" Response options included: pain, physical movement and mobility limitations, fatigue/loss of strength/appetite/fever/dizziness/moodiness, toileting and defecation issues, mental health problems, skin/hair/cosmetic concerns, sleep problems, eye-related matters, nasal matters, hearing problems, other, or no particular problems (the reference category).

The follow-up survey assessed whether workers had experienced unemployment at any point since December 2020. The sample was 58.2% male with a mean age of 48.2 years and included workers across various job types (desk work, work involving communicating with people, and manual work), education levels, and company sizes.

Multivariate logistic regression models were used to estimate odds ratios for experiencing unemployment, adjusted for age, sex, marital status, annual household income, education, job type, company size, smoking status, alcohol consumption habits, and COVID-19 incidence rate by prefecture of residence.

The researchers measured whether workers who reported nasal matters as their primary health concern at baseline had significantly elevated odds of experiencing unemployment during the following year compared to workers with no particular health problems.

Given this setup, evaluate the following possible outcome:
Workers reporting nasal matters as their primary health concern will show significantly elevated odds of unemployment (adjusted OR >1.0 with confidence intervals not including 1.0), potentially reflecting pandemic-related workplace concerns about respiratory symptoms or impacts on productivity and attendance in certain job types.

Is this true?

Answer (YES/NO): NO